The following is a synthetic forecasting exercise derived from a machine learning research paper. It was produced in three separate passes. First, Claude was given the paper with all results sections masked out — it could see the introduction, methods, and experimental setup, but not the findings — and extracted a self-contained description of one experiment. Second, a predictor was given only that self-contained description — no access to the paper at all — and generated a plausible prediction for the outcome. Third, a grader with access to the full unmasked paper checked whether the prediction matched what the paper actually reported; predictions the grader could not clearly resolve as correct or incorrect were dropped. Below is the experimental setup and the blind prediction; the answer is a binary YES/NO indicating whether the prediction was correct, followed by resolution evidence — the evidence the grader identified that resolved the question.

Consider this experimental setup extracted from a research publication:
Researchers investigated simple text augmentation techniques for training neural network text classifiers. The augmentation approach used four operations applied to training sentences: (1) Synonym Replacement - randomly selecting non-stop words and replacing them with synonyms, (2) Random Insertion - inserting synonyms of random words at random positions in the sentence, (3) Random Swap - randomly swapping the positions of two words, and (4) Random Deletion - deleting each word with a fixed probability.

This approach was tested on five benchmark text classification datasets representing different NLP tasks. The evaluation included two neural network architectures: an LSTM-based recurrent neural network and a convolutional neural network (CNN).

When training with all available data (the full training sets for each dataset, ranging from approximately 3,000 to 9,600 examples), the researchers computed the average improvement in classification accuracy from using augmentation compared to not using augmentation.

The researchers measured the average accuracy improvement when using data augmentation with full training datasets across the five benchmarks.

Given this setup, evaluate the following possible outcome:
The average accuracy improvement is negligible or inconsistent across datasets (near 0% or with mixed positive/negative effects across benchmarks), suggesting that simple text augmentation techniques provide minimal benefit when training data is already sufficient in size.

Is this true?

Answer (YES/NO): NO